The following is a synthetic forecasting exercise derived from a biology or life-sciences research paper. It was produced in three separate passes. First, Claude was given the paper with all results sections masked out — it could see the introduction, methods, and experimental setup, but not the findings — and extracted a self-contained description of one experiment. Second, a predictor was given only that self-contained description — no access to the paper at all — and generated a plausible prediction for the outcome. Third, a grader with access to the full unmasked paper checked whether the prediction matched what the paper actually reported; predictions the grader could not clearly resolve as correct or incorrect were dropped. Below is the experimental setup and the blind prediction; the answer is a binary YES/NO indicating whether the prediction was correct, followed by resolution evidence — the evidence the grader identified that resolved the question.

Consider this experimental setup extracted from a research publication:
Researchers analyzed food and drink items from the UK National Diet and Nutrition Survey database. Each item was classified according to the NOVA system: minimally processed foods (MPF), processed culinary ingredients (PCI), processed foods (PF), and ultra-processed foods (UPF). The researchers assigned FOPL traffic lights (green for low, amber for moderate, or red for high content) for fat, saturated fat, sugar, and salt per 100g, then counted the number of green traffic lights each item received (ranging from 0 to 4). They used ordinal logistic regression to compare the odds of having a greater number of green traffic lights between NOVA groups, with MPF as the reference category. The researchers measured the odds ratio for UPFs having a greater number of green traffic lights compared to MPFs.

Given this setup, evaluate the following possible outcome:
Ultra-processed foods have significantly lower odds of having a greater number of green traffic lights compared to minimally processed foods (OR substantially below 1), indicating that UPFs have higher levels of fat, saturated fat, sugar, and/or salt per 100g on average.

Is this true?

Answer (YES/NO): YES